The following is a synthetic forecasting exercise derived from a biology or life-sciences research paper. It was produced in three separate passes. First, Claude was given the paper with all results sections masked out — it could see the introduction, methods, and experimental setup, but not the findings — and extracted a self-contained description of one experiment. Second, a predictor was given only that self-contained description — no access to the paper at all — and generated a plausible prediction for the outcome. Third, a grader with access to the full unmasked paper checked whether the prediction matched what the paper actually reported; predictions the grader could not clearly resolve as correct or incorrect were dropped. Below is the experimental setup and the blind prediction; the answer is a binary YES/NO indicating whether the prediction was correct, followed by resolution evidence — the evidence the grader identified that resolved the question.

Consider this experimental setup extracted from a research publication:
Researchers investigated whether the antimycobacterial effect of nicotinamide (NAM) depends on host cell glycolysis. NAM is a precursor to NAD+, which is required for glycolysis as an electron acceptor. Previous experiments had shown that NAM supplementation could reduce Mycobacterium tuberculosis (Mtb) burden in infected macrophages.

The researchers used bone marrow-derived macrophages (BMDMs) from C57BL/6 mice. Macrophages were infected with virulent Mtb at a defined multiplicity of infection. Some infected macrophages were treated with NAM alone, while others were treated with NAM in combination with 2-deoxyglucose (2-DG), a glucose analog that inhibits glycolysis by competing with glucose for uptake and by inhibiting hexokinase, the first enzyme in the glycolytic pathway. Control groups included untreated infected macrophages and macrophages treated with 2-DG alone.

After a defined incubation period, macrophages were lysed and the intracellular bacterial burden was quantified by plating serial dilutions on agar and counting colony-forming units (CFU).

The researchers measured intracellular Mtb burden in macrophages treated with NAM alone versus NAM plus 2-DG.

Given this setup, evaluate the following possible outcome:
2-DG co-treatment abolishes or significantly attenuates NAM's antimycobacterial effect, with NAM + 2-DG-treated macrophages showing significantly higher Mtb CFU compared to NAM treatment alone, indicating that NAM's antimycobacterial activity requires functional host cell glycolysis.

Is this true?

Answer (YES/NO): YES